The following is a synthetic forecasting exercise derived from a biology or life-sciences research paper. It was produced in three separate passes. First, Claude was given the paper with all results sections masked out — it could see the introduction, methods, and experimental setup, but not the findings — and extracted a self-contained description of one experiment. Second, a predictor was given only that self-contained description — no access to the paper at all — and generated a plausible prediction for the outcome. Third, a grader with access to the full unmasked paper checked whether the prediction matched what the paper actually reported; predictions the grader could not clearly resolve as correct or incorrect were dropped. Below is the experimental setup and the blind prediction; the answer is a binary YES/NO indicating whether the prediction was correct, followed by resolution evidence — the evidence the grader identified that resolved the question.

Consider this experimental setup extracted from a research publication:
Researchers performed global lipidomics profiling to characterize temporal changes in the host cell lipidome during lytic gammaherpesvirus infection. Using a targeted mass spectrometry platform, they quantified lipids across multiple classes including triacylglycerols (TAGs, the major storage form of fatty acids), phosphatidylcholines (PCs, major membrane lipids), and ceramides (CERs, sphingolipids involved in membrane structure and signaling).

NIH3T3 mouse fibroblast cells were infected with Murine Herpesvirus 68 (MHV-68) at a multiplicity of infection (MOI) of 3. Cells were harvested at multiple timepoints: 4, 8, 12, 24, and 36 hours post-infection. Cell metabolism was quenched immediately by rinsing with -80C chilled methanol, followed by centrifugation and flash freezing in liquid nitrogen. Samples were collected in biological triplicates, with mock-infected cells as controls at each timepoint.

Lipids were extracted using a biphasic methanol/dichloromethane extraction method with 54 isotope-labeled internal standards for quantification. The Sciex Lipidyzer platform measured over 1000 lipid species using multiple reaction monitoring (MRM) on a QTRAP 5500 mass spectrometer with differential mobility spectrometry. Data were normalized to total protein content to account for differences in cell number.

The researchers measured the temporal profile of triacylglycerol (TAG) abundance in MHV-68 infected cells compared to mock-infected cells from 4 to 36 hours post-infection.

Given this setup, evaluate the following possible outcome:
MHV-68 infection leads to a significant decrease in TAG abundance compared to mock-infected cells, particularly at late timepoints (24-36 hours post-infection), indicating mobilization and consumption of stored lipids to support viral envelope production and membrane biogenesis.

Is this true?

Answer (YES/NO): NO